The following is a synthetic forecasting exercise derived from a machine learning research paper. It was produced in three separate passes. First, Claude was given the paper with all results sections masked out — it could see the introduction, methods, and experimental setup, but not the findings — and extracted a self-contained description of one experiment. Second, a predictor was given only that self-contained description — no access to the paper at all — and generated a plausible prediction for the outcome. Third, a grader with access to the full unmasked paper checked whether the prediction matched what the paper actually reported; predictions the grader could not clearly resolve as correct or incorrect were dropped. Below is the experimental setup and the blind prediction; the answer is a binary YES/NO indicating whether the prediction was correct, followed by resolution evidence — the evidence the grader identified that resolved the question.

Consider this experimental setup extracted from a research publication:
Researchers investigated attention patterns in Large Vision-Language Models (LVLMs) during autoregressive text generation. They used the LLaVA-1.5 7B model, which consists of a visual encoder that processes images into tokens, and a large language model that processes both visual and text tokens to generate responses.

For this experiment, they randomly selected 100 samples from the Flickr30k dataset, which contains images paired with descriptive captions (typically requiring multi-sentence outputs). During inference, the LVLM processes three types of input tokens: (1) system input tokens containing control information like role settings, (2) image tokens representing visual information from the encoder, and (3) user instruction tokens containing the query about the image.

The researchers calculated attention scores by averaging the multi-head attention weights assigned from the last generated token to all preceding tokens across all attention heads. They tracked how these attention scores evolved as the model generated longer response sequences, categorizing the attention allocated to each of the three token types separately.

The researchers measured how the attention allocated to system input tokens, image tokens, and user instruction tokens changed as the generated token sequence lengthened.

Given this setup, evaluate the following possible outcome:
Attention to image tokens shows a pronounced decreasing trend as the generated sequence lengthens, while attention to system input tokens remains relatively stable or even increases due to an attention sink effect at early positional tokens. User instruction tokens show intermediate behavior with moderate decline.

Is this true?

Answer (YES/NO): NO